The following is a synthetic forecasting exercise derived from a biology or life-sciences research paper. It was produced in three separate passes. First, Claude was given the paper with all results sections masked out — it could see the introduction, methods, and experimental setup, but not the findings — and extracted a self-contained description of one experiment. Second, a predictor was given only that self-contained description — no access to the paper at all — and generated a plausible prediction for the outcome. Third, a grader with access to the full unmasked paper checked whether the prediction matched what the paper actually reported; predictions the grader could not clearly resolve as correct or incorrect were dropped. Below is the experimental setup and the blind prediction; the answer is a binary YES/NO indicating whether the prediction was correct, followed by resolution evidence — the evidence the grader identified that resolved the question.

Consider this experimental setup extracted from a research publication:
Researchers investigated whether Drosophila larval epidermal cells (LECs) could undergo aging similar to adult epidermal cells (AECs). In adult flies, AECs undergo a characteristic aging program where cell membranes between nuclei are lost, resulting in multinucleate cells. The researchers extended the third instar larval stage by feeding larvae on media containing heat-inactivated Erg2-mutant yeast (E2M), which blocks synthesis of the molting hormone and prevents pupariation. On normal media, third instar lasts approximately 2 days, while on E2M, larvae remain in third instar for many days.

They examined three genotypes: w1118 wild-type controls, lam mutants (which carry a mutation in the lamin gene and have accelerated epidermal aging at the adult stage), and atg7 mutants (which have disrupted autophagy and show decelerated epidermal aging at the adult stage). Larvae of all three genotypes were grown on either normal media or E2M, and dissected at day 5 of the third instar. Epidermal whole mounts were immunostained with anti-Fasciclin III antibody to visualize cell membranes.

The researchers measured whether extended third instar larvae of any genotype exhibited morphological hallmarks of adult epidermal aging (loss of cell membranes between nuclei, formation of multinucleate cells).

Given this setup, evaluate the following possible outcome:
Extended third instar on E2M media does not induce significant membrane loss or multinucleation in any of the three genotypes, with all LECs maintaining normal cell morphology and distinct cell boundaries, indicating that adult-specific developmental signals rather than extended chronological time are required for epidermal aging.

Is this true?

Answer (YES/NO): YES